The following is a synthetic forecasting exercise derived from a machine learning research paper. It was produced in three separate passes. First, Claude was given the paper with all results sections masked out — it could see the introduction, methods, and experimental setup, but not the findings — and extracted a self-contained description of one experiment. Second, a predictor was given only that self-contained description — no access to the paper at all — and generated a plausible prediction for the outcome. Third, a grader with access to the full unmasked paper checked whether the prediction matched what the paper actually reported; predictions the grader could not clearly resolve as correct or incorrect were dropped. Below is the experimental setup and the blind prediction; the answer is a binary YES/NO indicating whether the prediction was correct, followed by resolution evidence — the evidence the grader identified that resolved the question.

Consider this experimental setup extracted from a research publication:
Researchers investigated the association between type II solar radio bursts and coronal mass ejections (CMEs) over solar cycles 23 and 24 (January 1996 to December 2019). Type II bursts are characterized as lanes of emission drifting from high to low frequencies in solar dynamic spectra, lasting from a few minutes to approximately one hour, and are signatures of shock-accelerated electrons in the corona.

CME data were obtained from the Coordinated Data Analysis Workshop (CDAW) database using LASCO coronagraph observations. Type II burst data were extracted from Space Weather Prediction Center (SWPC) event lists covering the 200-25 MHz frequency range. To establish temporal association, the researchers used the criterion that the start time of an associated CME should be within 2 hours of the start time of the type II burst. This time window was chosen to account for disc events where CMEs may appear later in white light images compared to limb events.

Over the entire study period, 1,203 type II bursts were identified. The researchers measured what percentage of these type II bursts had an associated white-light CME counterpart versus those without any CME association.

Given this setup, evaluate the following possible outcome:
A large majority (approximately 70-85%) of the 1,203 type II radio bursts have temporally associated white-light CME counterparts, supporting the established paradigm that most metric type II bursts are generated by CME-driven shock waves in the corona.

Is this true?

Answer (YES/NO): YES